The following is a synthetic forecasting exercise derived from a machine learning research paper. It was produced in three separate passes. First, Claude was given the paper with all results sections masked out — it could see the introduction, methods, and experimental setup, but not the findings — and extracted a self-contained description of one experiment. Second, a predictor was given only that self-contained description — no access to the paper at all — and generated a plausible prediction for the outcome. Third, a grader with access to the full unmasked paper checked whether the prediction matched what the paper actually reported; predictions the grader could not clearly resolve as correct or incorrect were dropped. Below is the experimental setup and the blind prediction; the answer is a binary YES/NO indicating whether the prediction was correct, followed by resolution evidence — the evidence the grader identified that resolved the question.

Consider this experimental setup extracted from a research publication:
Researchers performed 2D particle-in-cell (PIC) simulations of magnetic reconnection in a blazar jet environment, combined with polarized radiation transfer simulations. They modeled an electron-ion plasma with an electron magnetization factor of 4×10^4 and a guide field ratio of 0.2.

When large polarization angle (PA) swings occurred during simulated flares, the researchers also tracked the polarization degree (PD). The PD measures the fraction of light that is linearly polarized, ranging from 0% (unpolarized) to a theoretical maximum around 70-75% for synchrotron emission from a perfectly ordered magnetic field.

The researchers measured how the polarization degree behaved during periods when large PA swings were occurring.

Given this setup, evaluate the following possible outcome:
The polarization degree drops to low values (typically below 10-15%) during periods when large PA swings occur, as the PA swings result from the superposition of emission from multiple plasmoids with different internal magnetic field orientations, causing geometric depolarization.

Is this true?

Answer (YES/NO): NO